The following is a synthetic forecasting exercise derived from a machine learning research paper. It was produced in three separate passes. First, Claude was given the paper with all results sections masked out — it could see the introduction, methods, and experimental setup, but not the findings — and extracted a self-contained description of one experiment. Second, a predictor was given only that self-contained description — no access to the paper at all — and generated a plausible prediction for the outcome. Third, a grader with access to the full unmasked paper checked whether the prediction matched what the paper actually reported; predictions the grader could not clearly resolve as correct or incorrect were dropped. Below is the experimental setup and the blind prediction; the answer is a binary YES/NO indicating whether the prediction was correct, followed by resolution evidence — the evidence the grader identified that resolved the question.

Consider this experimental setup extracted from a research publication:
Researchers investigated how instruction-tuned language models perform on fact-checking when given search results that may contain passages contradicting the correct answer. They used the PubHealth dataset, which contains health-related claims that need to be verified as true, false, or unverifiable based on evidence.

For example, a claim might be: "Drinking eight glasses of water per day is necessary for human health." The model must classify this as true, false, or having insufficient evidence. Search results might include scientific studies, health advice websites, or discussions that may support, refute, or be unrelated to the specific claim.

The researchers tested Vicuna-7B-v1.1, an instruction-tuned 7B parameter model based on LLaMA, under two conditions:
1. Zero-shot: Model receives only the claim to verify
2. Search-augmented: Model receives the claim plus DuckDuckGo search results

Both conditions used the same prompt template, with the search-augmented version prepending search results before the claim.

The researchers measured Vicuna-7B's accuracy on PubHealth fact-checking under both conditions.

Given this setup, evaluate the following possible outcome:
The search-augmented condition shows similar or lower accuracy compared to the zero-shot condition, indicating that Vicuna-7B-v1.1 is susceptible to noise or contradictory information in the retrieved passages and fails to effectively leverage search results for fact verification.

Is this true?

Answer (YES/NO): YES